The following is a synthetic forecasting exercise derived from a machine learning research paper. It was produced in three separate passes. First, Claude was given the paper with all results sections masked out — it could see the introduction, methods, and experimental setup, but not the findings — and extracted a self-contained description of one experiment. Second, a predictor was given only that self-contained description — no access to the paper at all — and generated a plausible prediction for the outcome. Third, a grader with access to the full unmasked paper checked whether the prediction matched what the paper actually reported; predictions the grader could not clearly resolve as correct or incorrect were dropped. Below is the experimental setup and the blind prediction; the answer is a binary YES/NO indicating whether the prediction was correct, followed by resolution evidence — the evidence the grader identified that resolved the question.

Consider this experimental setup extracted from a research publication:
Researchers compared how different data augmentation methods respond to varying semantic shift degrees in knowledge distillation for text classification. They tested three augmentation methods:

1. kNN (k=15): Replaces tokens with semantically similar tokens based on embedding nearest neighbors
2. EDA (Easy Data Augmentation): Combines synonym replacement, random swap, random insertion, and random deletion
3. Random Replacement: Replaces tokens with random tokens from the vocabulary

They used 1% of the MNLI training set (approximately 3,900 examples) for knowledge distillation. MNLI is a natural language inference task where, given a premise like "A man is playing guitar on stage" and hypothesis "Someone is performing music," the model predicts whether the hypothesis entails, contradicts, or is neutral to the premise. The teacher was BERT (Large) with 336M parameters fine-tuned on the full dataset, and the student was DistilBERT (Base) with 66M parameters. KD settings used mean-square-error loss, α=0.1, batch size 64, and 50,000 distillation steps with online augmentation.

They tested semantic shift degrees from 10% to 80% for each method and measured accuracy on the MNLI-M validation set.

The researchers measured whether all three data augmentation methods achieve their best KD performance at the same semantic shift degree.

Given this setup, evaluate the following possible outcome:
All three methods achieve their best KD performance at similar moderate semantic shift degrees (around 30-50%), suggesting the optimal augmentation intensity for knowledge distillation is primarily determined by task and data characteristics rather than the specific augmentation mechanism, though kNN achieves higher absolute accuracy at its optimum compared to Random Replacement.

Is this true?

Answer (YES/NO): NO